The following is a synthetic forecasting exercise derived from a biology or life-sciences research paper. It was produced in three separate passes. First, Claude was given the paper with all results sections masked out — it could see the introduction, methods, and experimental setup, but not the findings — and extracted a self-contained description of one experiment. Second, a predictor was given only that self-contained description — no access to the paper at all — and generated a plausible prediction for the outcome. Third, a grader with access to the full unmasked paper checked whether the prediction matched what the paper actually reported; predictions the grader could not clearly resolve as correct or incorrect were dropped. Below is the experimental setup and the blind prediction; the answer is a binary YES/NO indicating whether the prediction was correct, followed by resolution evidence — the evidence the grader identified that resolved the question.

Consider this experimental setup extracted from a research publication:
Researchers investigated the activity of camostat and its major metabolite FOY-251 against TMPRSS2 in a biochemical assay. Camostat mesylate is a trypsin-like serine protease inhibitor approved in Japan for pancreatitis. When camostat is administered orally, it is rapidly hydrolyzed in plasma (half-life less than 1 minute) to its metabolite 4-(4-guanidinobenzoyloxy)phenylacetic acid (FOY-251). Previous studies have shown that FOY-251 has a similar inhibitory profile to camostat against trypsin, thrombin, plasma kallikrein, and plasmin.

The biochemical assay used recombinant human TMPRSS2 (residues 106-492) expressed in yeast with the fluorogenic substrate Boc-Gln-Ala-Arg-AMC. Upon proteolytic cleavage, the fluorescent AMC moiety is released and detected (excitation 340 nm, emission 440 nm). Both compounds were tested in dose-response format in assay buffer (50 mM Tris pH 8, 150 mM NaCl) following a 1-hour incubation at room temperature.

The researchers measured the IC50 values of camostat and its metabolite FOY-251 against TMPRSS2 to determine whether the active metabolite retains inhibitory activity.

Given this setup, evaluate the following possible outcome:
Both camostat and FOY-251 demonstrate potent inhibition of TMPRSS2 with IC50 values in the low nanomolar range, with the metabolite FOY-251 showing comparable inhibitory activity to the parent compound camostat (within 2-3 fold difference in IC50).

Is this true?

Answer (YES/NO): NO